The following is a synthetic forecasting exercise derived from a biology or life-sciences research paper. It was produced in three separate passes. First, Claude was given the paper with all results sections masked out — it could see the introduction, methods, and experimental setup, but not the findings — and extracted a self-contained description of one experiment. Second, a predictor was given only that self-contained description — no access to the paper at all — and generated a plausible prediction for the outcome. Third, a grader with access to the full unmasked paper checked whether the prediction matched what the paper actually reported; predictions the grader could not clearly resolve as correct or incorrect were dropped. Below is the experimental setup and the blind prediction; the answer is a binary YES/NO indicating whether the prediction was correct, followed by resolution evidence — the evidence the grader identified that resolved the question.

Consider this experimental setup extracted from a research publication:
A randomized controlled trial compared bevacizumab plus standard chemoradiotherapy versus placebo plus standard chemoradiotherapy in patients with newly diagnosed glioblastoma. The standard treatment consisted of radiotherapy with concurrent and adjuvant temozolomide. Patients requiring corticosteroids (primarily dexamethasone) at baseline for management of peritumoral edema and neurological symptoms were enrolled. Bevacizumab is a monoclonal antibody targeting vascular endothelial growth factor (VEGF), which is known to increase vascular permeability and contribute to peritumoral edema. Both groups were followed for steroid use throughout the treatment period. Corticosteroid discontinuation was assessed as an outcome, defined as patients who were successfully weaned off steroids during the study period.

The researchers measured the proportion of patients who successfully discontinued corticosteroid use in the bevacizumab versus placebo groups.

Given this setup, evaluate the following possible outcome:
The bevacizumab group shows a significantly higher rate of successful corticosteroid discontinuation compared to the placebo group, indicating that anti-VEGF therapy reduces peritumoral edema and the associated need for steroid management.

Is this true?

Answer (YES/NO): YES